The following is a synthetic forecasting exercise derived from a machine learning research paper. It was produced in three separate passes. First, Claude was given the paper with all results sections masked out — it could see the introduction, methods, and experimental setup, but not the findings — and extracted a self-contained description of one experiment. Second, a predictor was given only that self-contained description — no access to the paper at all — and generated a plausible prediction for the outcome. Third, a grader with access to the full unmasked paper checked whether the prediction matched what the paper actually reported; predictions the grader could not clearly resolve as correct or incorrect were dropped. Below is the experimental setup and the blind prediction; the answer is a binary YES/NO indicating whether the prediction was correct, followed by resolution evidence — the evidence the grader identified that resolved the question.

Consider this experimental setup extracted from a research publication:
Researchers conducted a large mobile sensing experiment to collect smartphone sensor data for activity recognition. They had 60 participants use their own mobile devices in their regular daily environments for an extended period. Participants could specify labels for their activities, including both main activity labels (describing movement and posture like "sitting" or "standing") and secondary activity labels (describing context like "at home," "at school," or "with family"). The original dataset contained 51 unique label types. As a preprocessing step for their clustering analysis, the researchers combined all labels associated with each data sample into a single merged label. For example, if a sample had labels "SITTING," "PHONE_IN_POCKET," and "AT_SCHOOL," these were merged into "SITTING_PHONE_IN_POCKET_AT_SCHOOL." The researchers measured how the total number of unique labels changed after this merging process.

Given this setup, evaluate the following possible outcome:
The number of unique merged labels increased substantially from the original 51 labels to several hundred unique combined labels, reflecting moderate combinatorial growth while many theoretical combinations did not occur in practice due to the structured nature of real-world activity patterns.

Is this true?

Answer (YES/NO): NO